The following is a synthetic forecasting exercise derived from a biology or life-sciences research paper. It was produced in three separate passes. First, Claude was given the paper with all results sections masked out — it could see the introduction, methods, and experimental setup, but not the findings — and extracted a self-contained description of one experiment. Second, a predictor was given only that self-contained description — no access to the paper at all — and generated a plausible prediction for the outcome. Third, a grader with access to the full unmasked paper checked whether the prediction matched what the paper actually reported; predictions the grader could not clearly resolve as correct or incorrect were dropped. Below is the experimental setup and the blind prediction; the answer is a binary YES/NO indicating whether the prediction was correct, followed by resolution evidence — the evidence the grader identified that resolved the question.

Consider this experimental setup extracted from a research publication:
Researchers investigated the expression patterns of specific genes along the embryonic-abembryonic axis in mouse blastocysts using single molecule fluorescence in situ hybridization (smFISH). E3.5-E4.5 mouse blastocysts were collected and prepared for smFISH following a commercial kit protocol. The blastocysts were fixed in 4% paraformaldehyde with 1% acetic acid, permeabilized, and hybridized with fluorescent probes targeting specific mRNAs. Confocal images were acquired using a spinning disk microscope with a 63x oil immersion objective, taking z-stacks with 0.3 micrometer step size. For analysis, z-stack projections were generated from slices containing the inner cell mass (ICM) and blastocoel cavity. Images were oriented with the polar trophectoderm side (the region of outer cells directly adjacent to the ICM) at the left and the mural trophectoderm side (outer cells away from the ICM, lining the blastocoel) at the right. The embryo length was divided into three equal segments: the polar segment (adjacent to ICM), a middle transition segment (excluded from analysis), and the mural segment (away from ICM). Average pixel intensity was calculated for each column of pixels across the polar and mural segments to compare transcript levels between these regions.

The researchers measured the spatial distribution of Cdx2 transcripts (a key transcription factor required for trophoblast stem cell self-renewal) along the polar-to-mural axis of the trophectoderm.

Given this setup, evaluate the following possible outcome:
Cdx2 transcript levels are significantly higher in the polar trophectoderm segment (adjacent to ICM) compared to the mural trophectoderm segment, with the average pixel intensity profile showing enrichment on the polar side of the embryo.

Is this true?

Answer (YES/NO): YES